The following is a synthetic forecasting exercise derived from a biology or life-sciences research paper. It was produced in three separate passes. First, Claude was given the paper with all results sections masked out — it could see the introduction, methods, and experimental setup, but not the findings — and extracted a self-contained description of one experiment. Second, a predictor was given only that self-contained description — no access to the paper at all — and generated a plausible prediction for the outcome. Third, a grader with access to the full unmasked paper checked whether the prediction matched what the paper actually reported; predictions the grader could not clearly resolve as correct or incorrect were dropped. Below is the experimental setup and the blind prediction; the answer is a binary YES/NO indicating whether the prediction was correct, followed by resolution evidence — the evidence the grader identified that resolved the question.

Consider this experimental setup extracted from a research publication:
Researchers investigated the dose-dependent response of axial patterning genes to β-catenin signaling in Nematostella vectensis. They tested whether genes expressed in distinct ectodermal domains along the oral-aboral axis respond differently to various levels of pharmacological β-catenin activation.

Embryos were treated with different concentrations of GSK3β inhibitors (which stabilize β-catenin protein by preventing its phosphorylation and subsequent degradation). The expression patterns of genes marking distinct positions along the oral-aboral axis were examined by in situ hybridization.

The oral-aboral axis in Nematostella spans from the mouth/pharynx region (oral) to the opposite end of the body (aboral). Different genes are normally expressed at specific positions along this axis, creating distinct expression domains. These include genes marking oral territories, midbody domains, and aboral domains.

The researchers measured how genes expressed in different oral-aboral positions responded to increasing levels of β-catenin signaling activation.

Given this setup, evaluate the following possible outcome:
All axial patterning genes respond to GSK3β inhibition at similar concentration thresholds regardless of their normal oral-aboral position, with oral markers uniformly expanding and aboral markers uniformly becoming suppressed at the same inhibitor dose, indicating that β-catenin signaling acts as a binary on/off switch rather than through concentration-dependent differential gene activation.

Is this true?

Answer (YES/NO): NO